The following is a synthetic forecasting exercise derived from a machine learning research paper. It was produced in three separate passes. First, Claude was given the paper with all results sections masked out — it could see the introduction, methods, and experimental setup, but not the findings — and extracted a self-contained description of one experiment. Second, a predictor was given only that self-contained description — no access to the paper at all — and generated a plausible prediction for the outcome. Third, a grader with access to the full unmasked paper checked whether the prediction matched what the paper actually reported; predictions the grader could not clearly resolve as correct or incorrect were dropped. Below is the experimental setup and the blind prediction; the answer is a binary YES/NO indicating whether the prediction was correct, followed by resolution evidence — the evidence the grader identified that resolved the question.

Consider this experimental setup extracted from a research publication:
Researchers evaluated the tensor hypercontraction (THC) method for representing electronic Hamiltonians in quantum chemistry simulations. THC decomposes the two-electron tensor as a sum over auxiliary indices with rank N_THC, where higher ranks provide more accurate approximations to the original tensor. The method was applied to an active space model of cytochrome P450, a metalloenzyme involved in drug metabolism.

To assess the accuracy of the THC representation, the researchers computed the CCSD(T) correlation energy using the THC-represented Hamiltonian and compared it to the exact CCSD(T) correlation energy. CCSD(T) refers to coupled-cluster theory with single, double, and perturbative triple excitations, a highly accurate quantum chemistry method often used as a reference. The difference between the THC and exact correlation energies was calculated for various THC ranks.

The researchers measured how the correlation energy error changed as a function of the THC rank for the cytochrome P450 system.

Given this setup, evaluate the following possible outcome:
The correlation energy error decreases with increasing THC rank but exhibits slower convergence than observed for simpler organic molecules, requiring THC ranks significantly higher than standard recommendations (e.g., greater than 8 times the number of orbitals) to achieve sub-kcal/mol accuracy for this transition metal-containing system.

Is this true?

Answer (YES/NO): NO